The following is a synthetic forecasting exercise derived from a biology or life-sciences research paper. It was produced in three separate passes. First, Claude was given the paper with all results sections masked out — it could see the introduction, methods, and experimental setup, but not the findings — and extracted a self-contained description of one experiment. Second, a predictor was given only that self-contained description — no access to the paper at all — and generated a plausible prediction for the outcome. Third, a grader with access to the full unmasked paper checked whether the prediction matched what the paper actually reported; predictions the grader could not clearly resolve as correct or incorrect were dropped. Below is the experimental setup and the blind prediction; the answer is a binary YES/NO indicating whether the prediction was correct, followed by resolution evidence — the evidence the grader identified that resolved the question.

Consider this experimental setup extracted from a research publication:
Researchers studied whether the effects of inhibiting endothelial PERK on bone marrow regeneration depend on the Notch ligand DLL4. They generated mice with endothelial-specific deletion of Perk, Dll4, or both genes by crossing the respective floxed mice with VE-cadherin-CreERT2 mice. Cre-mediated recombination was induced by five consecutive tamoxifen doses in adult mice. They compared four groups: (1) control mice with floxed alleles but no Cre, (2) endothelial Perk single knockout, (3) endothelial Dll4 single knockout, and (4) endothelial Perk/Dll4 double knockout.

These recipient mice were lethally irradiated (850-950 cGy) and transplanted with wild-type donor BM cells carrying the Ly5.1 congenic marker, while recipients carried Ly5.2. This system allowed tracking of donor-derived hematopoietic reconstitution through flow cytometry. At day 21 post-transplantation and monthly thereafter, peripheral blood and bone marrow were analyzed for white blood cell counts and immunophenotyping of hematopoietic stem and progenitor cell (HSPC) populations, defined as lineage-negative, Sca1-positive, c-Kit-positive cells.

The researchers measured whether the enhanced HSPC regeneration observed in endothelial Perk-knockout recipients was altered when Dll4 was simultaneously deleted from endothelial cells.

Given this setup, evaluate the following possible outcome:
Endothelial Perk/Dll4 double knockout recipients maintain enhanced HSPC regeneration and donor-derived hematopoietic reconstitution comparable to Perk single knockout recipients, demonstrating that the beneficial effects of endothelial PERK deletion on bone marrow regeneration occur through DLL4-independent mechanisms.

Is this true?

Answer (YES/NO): NO